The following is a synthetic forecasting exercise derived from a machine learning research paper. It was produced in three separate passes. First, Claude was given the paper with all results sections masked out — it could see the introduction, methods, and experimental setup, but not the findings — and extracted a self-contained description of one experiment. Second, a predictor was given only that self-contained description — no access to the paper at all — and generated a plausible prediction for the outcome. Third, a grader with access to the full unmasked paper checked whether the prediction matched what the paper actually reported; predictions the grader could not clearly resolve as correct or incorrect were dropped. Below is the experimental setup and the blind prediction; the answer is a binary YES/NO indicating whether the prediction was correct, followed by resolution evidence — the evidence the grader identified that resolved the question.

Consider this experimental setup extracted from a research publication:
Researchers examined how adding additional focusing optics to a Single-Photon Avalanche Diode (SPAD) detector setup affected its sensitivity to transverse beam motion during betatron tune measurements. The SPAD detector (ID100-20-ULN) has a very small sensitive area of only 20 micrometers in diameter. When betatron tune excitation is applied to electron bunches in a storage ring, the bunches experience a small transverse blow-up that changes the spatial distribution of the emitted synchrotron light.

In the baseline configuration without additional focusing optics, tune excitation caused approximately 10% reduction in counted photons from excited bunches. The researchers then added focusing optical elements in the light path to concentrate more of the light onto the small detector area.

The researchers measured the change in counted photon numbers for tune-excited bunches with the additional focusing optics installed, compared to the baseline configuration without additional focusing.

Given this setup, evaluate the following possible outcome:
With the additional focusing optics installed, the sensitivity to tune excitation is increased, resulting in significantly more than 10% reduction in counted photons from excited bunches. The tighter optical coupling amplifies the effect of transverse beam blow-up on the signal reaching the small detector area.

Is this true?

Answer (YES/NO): NO